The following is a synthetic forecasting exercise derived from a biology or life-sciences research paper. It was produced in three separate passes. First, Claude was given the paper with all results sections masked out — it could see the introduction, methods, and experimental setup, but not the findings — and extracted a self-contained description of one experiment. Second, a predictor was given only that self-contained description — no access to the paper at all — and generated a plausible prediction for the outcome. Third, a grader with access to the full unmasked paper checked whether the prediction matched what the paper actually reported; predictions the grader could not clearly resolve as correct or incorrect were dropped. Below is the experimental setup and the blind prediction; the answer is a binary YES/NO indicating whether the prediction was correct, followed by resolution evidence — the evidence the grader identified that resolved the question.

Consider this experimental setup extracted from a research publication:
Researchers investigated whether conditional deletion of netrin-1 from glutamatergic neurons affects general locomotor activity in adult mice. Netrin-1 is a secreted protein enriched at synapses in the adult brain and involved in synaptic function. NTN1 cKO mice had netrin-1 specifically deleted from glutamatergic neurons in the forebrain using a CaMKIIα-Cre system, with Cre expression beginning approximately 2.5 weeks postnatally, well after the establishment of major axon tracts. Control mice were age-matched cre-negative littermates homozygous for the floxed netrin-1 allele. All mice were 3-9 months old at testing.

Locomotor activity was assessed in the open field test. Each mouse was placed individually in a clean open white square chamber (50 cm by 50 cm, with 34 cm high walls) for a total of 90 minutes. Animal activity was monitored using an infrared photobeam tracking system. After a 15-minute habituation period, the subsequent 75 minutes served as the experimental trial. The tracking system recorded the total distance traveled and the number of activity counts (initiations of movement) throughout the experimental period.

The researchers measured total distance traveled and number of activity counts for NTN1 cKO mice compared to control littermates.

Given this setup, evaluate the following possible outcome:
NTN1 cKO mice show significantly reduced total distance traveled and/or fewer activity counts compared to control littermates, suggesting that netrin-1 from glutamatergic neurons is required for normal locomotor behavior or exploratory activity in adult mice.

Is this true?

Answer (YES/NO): NO